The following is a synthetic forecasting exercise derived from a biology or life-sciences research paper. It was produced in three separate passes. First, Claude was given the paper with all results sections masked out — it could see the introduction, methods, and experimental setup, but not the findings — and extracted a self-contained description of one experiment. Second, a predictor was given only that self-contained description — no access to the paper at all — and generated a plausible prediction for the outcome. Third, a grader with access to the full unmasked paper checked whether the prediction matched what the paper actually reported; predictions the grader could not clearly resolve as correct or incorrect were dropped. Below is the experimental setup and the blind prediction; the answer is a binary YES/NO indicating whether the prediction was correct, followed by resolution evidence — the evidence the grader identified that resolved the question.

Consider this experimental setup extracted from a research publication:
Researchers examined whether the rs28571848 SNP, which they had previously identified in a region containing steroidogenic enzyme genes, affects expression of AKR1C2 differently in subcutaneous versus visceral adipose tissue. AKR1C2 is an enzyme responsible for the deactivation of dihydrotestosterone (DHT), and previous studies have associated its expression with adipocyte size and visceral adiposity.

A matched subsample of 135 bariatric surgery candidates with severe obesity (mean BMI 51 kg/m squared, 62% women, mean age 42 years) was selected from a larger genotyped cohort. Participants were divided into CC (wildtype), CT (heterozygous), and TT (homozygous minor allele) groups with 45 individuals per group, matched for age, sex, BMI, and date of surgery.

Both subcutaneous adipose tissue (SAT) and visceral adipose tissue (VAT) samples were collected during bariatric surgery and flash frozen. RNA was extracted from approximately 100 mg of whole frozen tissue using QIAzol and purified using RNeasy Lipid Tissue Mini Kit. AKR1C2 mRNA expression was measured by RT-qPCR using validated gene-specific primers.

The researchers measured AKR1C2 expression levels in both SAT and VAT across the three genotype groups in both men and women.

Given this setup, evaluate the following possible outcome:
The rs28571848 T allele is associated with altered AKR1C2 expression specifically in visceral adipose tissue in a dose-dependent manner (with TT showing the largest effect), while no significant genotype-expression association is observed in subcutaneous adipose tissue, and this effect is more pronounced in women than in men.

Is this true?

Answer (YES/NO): NO